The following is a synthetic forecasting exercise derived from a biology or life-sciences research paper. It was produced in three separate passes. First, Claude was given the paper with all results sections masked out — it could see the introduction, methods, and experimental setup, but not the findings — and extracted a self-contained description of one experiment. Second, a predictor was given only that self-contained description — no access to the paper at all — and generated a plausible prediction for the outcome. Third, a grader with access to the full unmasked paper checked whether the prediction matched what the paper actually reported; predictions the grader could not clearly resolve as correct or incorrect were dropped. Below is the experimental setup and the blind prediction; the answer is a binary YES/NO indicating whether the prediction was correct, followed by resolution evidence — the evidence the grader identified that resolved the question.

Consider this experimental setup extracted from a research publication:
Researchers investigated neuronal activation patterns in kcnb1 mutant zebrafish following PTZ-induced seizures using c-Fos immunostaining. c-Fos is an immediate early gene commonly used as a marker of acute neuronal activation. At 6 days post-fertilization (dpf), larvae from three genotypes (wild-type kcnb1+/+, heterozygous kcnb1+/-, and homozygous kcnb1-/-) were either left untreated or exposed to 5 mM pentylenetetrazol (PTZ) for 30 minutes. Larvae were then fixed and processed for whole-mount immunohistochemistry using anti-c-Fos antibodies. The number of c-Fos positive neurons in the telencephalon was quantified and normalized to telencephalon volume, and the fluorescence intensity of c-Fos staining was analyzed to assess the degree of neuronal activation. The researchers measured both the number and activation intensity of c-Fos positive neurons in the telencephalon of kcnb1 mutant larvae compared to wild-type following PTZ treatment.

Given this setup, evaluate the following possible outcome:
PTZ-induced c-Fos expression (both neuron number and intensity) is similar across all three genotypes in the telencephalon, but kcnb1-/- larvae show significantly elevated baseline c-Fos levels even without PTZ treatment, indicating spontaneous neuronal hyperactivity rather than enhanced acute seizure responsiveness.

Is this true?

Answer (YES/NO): NO